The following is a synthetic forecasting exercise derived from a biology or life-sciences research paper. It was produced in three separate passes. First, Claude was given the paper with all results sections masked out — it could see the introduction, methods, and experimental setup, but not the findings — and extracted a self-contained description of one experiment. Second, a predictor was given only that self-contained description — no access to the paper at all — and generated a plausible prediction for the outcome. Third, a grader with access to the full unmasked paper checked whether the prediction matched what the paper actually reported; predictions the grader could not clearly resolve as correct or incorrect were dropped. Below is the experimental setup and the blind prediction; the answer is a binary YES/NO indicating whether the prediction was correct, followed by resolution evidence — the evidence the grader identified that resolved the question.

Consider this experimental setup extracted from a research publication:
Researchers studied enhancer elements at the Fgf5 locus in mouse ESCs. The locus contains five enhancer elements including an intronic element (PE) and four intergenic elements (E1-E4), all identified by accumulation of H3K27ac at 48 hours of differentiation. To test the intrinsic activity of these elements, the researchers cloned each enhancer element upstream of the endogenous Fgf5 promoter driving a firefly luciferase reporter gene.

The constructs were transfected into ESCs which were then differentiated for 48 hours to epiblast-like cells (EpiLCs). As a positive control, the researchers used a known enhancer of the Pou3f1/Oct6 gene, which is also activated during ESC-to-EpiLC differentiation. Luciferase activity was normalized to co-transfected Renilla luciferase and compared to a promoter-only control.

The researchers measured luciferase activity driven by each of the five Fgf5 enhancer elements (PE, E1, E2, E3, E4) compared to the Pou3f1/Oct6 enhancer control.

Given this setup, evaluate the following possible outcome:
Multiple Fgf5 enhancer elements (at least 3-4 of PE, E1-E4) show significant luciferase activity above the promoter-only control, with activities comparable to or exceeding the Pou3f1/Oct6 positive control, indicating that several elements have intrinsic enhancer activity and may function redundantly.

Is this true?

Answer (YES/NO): NO